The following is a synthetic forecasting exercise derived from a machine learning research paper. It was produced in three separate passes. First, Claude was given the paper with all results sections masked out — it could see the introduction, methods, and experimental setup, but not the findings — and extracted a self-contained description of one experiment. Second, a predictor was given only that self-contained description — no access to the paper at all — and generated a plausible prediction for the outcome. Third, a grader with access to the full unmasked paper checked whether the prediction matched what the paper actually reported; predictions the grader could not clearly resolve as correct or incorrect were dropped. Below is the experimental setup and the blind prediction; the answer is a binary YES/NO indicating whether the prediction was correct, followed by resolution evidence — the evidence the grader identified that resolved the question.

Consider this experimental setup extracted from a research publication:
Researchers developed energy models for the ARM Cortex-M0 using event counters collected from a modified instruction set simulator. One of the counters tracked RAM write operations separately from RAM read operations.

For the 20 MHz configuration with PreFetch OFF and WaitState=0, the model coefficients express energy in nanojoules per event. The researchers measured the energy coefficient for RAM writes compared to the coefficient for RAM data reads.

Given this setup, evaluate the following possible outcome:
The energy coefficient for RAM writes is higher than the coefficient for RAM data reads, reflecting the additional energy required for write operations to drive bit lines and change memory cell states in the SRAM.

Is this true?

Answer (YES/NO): NO